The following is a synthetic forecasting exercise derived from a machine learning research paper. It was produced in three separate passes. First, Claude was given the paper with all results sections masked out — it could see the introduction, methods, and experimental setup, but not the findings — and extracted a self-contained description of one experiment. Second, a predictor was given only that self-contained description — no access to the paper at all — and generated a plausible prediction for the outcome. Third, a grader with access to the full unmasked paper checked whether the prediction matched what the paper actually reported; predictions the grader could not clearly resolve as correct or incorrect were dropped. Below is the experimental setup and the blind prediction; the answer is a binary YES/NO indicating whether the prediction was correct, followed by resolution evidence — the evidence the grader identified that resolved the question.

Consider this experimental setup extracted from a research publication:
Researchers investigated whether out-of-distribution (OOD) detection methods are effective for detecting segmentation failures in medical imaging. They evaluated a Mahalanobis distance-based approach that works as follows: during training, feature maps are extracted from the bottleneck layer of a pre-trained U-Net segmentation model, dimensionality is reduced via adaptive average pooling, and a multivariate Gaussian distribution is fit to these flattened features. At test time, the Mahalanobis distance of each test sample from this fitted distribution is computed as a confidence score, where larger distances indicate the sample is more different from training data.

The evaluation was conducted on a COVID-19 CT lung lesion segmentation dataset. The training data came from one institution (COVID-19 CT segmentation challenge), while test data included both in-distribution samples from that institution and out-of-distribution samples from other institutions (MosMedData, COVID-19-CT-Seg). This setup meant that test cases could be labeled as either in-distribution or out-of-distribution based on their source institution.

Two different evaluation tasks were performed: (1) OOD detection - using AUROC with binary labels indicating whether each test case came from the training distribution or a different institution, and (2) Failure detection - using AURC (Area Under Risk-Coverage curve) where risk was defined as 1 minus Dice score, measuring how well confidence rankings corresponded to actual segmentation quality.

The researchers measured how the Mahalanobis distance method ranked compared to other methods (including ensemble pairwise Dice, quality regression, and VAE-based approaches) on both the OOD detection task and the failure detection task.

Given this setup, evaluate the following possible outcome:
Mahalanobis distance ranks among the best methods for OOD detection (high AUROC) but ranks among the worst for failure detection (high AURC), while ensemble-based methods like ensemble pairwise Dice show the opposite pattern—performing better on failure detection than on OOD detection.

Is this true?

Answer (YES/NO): YES